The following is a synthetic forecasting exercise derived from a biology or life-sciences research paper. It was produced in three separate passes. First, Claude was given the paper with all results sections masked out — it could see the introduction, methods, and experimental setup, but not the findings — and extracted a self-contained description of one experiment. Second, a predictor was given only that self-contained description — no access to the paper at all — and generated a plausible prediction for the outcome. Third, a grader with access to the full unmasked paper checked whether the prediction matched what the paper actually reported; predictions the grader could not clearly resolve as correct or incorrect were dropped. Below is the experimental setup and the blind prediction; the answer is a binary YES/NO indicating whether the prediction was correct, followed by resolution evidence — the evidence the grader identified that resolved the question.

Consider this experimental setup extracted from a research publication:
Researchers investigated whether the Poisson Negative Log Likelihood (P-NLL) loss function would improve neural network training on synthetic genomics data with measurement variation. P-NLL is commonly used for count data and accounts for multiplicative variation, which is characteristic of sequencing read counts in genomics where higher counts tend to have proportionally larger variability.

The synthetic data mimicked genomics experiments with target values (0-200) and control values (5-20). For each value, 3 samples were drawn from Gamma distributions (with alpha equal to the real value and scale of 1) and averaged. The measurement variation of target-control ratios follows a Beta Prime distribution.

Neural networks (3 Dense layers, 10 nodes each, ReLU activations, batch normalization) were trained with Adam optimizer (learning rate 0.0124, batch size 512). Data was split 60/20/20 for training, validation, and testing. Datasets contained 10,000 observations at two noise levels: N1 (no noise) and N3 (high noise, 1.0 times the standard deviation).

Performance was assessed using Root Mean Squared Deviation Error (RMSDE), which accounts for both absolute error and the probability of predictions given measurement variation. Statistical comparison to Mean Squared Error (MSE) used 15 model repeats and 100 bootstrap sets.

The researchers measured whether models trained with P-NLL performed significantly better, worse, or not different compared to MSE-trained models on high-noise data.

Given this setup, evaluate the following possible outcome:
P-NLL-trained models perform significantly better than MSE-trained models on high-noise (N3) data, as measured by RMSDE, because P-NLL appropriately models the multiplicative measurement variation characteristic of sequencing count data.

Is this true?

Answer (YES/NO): NO